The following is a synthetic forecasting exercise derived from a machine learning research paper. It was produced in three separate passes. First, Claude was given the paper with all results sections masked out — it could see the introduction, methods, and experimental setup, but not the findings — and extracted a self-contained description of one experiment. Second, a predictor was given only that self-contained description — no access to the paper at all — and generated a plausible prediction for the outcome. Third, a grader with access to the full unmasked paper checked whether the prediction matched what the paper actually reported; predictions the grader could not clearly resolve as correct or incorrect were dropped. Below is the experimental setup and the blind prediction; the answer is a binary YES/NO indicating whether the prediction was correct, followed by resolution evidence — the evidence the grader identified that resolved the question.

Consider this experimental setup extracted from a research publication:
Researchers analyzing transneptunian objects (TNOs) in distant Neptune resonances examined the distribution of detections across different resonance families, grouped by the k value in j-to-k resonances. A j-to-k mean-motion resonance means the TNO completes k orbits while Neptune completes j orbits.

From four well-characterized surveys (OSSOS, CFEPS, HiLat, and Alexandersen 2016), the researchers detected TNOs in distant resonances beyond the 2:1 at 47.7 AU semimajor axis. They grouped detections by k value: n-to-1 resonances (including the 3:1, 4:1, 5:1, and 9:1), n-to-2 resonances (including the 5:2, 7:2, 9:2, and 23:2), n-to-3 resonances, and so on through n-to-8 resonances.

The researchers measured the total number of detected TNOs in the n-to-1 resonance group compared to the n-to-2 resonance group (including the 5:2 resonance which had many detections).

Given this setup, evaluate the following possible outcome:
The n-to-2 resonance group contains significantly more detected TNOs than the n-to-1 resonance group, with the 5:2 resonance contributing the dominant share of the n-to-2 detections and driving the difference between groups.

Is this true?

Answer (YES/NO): YES